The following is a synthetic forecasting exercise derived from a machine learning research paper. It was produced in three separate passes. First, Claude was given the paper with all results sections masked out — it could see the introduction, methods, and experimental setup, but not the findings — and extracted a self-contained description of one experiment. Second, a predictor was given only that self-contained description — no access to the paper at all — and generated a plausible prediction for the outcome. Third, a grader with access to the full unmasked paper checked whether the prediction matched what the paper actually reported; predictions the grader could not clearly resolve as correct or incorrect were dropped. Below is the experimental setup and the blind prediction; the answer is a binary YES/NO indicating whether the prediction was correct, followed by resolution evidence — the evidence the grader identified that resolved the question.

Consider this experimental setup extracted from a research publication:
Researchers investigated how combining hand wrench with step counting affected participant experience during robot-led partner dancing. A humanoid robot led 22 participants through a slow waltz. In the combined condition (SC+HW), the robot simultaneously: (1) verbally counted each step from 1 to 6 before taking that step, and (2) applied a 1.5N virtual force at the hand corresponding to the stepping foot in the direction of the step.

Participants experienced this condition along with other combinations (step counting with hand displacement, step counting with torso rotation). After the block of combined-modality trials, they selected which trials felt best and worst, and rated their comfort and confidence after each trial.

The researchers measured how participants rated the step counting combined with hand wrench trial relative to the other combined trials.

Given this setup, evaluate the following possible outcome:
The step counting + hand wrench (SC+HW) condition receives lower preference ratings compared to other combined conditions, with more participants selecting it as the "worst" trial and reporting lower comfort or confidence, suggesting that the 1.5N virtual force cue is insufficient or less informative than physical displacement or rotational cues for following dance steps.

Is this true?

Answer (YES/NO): NO